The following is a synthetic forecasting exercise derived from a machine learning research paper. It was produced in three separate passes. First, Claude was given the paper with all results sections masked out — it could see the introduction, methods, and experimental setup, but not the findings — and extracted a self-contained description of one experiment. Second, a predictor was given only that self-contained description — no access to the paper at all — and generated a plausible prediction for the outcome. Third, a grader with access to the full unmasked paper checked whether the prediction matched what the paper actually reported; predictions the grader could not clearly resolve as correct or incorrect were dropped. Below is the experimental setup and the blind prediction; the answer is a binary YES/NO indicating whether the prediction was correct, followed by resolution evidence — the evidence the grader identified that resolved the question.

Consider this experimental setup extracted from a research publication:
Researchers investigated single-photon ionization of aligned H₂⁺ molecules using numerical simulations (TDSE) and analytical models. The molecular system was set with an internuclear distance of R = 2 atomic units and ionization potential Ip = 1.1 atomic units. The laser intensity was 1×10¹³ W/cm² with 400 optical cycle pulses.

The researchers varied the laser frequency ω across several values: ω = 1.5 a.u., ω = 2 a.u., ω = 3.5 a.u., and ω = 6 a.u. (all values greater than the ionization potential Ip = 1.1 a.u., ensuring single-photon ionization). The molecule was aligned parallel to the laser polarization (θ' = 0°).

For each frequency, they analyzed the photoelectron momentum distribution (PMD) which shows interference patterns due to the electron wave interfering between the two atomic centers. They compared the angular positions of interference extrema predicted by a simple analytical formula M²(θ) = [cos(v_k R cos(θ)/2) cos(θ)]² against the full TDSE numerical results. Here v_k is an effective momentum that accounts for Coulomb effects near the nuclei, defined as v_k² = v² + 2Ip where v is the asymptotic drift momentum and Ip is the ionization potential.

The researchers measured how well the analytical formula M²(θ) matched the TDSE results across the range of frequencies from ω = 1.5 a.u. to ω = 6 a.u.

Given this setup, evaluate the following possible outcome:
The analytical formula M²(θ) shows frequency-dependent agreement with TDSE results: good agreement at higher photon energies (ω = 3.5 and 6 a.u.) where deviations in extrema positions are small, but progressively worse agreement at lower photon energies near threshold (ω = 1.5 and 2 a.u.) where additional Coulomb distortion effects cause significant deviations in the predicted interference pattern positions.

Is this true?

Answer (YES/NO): NO